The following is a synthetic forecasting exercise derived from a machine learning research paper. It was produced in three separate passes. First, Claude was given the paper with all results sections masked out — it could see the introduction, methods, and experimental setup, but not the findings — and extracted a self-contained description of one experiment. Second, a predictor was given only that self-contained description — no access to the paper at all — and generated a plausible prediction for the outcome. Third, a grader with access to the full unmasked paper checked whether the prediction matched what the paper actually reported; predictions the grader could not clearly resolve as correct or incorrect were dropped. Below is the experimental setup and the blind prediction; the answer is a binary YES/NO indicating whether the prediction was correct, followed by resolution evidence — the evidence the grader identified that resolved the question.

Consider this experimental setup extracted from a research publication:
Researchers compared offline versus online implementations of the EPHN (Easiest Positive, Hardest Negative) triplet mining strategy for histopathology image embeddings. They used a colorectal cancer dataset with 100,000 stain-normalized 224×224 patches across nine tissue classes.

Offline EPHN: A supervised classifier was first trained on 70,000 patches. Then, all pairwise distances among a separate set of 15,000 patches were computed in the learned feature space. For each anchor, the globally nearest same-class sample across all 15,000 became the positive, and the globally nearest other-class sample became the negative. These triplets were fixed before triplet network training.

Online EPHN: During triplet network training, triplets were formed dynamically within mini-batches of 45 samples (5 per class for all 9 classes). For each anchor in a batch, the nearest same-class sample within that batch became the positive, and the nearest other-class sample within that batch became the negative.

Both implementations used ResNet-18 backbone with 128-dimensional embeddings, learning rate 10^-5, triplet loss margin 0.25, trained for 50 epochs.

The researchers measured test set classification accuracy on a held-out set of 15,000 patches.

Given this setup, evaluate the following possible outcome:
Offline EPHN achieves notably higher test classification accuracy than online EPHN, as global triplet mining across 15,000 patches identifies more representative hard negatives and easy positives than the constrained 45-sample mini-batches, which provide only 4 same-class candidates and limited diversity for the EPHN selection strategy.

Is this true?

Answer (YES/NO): YES